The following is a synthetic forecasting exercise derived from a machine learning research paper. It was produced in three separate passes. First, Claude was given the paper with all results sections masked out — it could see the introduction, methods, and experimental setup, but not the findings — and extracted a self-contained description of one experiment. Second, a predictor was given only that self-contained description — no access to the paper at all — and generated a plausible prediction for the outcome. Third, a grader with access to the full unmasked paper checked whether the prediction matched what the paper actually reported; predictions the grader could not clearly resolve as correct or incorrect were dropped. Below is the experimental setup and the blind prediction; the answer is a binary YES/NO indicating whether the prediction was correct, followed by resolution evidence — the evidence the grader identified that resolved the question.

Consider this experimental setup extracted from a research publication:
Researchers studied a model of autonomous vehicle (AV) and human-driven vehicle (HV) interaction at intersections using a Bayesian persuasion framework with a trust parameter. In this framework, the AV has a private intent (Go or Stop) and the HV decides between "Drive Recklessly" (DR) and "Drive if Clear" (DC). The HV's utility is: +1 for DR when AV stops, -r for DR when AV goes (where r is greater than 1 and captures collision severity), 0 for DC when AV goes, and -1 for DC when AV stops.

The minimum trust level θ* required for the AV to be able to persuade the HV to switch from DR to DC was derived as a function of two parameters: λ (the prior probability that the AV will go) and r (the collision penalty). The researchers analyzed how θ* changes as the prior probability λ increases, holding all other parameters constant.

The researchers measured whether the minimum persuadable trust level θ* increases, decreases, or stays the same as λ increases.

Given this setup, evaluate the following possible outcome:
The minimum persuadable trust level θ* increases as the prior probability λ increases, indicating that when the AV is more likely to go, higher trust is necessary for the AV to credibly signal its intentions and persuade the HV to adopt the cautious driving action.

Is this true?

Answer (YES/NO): NO